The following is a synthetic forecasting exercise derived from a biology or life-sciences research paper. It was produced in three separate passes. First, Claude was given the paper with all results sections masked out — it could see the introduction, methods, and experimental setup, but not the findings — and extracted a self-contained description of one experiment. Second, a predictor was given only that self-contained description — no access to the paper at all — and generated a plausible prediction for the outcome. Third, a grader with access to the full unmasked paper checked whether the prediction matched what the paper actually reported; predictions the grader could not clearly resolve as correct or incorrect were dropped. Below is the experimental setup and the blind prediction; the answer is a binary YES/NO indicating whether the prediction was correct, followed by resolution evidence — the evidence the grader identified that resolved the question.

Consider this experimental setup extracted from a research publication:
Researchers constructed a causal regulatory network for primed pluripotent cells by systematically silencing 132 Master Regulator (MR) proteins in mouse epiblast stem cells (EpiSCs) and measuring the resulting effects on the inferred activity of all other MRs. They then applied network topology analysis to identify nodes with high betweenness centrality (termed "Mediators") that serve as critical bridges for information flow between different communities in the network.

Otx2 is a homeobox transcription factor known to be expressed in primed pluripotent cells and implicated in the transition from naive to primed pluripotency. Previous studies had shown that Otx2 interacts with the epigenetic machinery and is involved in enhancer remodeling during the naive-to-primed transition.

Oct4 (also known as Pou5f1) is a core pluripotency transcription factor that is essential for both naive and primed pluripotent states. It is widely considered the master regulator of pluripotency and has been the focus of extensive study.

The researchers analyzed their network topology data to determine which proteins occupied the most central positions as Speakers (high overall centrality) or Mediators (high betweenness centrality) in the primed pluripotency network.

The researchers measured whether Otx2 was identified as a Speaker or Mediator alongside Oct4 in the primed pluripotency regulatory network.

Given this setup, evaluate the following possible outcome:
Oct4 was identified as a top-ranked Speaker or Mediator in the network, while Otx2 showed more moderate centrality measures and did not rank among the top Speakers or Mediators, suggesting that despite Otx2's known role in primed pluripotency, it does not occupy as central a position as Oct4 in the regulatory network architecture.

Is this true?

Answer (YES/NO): NO